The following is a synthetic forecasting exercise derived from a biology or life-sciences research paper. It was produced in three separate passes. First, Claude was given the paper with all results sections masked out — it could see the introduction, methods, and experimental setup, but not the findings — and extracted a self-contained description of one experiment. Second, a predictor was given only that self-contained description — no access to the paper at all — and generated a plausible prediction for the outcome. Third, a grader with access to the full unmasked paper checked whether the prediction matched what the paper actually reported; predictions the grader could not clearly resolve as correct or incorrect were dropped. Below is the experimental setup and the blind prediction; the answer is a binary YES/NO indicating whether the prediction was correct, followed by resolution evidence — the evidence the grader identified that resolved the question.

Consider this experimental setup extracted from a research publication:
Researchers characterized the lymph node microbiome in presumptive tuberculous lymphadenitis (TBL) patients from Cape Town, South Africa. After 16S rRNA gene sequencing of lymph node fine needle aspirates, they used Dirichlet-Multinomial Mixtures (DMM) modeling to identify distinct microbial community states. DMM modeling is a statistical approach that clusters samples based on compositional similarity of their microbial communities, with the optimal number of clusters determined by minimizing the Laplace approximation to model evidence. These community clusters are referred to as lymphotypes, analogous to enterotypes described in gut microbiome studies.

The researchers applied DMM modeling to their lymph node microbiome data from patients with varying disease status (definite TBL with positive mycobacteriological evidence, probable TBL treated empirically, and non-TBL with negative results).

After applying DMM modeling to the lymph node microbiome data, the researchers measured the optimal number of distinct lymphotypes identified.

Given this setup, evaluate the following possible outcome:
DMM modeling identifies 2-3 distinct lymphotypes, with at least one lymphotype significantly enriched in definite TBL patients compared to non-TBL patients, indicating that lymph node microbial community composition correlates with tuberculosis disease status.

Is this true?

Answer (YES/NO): NO